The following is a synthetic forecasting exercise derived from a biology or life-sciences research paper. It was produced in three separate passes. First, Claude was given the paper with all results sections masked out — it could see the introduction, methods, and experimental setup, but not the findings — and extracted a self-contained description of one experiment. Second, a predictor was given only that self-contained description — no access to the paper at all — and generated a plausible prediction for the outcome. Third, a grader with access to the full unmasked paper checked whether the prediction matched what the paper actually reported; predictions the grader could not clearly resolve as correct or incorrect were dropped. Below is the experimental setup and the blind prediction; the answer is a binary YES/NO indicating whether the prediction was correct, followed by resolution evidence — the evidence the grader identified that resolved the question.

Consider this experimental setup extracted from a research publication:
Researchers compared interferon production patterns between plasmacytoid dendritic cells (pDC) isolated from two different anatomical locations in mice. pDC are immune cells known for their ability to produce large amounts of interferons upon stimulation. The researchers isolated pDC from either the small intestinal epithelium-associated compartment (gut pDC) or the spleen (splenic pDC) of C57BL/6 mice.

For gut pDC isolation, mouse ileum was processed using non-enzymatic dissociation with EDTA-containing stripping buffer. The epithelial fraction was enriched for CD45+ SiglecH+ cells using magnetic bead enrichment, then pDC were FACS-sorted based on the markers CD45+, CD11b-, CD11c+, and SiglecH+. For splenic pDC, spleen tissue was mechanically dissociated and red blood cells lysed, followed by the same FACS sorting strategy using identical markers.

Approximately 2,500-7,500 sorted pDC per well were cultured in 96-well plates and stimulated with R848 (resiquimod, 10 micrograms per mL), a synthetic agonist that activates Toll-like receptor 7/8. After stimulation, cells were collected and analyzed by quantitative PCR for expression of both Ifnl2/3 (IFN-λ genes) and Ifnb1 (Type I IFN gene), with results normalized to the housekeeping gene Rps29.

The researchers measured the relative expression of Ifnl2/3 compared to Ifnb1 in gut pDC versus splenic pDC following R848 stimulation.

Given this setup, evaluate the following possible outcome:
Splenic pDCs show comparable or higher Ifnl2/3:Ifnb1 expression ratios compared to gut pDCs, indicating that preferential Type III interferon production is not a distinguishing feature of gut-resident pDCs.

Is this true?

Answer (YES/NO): NO